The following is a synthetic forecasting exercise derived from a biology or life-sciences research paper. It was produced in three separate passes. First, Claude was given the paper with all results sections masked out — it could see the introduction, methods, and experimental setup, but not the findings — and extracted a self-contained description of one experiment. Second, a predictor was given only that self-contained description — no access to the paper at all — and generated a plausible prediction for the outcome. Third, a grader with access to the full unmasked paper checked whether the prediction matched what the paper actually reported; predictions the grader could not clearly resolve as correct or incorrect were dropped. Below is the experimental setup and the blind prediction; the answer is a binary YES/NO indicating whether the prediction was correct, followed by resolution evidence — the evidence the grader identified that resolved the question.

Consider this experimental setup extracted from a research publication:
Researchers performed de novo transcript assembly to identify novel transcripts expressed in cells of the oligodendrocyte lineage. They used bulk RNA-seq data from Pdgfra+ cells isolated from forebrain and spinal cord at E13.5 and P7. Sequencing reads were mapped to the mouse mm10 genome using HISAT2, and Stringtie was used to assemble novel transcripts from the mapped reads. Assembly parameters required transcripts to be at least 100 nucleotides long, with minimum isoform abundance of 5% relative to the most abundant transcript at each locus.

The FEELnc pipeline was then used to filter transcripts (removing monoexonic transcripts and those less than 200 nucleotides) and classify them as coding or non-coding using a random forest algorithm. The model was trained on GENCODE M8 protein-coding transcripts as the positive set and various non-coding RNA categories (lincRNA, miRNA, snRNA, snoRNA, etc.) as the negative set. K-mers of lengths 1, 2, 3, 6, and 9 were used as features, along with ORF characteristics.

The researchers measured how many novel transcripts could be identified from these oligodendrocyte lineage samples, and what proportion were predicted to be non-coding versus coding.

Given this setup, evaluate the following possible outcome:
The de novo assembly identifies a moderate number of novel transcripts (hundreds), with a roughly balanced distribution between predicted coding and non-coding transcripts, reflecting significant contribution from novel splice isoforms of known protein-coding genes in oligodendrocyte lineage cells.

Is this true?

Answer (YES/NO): NO